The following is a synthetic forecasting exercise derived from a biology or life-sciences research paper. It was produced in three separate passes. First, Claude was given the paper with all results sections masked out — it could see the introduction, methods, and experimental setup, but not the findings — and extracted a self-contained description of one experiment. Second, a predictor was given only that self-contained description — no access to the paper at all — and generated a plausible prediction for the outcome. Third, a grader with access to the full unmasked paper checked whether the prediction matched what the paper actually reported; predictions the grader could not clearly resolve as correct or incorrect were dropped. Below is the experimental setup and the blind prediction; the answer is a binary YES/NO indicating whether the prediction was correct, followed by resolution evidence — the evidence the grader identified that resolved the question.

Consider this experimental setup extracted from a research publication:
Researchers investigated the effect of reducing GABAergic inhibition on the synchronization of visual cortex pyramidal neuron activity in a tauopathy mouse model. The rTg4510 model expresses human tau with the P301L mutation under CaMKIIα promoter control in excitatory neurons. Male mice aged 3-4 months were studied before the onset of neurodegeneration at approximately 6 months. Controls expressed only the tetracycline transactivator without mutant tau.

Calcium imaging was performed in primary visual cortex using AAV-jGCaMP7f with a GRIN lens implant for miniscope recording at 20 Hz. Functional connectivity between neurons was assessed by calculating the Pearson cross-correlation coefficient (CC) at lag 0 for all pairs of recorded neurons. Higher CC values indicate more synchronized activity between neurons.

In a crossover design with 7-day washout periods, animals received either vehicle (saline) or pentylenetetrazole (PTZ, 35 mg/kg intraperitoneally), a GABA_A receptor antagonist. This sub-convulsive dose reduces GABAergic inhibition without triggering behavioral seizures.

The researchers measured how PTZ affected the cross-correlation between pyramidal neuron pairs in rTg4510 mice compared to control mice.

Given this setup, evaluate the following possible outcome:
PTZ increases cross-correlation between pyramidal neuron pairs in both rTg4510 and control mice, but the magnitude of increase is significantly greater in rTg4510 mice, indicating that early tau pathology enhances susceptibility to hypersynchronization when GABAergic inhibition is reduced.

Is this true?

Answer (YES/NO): NO